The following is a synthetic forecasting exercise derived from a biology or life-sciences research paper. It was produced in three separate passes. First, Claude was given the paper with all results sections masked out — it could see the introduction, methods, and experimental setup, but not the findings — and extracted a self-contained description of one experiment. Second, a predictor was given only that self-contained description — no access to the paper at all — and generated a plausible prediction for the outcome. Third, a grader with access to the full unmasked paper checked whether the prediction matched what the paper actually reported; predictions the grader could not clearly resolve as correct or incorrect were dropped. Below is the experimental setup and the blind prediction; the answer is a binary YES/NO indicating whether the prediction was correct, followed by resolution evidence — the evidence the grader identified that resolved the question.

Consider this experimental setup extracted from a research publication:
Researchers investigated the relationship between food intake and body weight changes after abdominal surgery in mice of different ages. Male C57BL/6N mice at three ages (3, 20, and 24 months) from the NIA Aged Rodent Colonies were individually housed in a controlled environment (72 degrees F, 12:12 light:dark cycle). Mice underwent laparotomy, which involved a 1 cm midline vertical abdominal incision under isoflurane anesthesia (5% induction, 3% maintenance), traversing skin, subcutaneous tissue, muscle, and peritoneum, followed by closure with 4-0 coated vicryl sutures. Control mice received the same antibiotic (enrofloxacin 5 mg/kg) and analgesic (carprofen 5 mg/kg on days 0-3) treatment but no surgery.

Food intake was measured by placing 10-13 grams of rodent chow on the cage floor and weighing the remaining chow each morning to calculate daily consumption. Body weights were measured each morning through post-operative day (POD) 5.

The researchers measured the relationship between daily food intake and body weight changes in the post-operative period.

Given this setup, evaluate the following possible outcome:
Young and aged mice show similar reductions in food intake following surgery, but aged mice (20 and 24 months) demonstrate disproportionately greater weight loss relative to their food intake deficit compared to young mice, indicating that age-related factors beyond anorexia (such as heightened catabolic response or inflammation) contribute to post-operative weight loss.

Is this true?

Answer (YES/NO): NO